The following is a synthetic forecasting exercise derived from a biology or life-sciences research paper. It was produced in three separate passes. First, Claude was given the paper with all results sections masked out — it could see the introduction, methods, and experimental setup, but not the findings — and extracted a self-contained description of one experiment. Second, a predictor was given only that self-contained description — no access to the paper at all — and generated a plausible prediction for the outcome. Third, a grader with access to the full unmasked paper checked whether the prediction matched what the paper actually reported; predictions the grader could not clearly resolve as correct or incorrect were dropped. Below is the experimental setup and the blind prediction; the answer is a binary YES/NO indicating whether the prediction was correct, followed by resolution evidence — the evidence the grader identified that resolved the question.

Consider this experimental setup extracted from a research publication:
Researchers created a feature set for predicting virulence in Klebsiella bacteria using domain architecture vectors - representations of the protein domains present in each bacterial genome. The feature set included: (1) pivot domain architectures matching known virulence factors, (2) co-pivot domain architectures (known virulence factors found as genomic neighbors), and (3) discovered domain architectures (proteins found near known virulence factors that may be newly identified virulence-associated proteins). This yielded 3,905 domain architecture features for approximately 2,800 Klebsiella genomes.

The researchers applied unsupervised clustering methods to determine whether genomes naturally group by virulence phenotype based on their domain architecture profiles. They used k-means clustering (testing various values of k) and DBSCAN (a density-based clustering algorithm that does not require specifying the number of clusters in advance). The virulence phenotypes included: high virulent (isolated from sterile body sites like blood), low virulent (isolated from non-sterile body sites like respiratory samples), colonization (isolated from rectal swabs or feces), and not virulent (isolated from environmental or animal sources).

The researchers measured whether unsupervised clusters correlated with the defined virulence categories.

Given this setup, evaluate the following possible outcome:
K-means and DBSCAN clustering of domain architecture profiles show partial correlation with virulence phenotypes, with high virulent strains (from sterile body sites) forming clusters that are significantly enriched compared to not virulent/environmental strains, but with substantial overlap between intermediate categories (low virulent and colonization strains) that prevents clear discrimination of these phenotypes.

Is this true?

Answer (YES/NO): NO